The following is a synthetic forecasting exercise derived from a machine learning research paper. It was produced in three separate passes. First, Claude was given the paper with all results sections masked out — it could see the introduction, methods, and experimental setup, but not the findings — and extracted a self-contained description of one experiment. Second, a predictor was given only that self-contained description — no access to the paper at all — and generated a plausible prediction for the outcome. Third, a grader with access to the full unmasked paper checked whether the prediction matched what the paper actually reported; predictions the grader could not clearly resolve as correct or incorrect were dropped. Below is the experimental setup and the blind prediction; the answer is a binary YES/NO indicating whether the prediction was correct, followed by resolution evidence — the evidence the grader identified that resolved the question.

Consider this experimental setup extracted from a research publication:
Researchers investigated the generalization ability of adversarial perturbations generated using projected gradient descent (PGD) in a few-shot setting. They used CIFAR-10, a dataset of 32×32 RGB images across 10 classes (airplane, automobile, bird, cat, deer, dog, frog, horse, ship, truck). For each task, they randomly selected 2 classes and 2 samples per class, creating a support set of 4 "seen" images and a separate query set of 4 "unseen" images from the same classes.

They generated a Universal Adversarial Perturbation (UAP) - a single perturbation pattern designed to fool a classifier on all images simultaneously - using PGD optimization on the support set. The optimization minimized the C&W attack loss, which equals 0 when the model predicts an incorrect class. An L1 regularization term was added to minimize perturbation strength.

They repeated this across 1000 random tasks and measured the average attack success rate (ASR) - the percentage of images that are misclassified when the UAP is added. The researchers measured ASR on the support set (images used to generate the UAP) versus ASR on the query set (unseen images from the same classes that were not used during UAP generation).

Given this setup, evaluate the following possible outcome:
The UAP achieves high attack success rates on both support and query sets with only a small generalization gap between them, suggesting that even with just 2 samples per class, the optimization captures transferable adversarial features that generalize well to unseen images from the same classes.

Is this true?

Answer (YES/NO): NO